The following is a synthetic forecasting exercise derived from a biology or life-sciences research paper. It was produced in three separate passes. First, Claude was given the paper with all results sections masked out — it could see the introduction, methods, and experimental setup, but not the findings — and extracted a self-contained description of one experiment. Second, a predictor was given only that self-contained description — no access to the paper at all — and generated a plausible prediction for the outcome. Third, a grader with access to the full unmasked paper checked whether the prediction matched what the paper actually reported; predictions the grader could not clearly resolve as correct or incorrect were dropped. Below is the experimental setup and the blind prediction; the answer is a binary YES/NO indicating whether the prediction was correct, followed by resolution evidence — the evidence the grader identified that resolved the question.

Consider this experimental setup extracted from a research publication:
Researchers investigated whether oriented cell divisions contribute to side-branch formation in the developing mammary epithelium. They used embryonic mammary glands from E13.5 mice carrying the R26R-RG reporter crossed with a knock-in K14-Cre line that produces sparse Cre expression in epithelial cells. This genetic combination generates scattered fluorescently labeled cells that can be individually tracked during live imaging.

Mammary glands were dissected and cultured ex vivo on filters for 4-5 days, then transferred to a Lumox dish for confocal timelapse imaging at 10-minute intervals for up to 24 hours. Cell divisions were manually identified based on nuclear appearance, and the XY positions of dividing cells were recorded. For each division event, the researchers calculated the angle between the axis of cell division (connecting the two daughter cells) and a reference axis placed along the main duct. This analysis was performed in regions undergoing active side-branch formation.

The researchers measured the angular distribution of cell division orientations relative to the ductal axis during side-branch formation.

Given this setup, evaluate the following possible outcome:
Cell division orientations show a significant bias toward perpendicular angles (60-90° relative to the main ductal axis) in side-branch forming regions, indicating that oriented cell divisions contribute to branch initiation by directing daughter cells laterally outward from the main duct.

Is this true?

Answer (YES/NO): NO